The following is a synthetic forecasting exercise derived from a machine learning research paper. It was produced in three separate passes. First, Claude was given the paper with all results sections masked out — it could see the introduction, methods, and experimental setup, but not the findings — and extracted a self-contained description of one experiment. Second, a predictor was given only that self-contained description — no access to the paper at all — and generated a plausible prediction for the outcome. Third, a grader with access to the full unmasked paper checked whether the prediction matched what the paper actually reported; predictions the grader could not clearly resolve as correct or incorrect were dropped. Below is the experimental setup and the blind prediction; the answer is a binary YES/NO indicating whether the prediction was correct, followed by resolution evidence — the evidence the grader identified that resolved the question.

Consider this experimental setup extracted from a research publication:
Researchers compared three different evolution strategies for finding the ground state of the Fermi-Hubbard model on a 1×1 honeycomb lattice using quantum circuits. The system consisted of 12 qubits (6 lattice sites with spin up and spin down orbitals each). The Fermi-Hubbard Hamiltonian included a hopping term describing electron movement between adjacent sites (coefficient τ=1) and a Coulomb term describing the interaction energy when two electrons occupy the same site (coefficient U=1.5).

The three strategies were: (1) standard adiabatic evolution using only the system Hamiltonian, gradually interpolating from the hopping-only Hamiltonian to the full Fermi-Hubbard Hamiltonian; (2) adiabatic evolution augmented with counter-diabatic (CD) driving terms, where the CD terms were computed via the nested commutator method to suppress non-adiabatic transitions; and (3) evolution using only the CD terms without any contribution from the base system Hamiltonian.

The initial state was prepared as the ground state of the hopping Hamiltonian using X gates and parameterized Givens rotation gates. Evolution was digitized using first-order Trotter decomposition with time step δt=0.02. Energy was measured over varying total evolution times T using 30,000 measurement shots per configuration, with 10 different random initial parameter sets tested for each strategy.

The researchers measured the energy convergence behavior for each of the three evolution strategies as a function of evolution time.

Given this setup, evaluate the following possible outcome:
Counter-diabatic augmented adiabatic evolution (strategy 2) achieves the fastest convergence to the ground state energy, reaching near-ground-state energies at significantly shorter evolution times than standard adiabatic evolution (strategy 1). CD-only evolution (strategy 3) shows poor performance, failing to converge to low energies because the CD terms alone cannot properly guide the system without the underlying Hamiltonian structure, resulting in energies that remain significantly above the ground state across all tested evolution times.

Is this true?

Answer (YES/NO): NO